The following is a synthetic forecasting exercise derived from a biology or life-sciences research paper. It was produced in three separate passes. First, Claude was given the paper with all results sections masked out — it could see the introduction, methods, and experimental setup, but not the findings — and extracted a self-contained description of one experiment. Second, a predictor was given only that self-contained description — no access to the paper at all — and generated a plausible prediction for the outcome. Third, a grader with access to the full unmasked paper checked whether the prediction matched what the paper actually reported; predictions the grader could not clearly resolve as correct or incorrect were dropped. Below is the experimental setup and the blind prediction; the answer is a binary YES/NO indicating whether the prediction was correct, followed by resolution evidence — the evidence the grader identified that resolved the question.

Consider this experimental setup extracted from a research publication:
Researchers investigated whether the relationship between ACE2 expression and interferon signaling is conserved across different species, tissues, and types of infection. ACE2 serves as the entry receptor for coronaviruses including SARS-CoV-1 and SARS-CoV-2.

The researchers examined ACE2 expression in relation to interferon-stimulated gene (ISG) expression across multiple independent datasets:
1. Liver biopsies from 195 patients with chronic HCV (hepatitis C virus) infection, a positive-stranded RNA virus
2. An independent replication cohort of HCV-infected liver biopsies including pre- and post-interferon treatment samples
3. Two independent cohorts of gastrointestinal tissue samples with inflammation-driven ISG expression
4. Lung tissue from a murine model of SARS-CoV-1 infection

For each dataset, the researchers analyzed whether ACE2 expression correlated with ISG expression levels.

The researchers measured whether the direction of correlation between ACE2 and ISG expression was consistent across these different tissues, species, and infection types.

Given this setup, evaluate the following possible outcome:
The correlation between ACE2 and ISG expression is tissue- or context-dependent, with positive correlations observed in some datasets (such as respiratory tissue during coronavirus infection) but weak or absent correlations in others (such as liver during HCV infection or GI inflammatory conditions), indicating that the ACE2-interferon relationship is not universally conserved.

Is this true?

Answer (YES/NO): NO